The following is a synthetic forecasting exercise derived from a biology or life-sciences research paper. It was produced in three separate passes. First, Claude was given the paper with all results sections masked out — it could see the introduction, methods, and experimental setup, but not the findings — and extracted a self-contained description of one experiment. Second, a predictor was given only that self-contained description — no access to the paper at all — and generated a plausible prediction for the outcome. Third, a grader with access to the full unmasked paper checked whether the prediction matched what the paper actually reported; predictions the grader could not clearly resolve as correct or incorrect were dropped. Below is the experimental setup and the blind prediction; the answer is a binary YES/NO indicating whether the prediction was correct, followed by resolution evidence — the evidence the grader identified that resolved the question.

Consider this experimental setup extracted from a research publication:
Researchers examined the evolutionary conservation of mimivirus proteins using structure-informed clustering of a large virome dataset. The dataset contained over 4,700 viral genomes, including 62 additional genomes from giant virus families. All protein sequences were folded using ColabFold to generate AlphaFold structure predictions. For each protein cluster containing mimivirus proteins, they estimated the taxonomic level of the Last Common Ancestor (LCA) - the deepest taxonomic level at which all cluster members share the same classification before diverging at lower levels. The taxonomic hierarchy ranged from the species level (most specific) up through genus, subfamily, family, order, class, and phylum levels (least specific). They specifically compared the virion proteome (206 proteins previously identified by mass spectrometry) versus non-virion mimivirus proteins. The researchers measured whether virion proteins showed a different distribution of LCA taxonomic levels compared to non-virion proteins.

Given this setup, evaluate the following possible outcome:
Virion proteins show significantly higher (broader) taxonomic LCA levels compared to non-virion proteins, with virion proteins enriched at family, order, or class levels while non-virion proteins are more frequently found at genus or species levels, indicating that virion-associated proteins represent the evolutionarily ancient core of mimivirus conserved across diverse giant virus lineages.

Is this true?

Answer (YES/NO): NO